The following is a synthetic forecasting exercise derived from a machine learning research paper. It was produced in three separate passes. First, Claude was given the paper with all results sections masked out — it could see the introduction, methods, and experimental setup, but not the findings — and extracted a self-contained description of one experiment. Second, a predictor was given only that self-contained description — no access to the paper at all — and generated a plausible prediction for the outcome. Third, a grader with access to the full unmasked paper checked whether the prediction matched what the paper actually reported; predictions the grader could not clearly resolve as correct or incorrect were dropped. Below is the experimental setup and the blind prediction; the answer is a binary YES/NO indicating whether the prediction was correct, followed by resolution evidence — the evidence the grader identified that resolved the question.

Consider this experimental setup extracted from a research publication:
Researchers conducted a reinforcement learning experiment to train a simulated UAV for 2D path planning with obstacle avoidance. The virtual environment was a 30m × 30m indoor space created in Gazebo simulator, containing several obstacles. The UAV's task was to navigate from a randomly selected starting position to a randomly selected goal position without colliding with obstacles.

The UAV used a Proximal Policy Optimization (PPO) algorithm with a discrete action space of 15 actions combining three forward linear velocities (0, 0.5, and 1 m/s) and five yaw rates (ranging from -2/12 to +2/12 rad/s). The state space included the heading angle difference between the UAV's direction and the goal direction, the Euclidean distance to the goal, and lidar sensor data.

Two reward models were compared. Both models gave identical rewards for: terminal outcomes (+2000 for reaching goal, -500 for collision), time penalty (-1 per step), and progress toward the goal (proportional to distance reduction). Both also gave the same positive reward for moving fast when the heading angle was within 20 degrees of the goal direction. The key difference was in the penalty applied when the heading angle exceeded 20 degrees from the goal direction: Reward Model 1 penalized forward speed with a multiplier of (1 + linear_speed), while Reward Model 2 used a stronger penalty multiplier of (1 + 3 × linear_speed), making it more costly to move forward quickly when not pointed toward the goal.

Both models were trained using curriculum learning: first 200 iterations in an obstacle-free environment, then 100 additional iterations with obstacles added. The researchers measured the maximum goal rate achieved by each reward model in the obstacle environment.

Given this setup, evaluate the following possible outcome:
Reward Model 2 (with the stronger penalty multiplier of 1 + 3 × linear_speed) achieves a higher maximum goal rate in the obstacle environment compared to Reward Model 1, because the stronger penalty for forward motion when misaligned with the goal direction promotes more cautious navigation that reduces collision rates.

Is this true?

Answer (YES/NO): YES